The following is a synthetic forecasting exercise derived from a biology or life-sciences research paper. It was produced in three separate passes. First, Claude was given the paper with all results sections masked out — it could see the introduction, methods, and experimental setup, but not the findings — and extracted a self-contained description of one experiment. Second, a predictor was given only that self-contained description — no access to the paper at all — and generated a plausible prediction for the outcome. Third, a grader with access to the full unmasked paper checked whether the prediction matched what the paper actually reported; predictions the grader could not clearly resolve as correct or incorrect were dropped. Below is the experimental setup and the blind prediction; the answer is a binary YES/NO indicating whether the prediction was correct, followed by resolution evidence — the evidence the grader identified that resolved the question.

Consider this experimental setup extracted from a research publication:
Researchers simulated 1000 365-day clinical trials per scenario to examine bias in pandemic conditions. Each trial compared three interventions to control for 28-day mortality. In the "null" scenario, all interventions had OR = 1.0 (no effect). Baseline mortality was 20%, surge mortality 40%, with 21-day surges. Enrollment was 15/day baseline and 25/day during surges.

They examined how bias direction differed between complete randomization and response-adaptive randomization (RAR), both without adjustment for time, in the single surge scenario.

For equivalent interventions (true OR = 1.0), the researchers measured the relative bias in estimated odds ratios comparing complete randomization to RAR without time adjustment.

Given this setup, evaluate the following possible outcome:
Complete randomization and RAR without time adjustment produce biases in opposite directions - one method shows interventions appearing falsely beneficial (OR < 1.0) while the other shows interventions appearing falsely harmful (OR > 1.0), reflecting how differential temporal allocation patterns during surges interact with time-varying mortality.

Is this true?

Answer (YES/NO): NO